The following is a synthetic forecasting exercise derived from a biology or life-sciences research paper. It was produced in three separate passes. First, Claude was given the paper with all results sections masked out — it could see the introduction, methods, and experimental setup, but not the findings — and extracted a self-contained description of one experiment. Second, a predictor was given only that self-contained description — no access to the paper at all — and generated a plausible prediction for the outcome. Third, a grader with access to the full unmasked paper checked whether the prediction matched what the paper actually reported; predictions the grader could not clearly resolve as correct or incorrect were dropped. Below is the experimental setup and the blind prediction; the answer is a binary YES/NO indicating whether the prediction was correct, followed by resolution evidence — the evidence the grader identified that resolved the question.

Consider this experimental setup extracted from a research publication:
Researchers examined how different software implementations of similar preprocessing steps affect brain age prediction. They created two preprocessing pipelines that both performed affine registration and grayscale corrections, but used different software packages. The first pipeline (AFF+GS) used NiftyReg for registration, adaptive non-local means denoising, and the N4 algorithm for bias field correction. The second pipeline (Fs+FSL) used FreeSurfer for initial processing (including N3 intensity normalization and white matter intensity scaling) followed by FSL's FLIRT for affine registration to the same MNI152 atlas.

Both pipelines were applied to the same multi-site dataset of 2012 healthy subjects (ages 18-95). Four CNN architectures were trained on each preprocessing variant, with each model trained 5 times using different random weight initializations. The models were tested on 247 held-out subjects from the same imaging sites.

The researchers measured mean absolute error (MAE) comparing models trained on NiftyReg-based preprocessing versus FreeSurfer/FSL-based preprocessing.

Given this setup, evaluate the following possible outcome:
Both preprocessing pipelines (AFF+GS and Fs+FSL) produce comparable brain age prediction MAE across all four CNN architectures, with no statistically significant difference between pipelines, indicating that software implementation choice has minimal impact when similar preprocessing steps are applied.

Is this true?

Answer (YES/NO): NO